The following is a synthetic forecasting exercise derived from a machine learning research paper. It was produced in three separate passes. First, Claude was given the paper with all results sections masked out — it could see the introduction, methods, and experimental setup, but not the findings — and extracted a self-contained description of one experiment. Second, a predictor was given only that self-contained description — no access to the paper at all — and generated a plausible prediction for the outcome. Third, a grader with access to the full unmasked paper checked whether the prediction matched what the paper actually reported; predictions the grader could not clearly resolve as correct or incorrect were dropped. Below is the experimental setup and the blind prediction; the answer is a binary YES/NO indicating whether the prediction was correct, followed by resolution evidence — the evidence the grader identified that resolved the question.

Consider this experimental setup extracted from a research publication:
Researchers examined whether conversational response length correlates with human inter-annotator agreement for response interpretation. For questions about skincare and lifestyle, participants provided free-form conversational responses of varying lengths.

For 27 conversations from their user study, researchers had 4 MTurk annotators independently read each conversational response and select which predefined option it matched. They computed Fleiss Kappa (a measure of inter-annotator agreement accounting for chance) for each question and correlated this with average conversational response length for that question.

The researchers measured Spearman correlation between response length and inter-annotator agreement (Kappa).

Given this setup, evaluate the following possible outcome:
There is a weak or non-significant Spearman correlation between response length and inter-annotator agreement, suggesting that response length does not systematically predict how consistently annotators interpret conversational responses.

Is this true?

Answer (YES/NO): NO